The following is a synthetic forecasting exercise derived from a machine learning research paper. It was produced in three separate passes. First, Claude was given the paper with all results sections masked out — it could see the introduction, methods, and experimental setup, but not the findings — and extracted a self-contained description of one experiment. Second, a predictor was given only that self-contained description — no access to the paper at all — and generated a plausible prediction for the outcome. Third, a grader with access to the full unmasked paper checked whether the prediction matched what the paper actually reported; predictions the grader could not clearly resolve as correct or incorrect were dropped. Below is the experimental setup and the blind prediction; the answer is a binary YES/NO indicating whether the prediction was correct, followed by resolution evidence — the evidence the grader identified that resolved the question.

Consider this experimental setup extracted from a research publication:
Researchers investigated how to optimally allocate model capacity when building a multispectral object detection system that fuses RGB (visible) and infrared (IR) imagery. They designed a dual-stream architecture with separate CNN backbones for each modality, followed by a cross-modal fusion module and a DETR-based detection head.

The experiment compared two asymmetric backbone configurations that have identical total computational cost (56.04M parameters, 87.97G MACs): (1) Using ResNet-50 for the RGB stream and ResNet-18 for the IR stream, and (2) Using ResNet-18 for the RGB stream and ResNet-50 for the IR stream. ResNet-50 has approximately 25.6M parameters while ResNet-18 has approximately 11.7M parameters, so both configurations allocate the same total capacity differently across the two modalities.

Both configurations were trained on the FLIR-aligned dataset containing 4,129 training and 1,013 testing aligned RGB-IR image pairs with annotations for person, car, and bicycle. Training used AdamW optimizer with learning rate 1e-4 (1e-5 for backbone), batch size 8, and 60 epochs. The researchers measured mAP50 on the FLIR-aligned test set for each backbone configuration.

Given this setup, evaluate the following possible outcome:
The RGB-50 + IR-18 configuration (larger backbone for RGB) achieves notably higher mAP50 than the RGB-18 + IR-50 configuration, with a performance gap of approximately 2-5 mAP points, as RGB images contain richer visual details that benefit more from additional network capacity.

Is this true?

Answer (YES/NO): NO